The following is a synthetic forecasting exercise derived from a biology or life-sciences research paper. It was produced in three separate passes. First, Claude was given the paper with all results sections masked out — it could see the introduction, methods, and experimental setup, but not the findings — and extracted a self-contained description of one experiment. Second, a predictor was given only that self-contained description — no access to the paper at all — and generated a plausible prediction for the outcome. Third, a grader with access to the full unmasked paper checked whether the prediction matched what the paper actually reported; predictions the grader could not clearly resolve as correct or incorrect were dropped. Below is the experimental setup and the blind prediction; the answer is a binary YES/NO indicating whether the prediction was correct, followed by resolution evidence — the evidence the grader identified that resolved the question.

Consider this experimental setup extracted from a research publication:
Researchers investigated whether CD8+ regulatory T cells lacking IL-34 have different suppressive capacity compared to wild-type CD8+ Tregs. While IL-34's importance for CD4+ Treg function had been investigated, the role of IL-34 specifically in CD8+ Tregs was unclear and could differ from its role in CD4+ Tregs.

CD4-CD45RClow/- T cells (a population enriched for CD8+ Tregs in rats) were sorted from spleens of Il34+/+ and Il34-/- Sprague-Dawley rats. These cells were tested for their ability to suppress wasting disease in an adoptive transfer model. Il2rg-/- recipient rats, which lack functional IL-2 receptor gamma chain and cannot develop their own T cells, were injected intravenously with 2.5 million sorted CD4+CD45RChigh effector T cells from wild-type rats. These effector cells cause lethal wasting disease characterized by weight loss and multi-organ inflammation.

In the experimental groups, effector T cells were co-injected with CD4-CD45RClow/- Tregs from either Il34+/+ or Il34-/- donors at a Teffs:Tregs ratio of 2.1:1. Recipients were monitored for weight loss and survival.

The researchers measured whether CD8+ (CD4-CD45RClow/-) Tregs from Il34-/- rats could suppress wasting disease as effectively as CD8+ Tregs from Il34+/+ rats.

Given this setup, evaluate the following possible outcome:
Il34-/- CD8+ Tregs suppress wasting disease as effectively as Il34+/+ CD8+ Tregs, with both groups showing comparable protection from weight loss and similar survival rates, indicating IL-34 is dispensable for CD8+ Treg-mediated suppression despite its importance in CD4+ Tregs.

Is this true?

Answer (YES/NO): NO